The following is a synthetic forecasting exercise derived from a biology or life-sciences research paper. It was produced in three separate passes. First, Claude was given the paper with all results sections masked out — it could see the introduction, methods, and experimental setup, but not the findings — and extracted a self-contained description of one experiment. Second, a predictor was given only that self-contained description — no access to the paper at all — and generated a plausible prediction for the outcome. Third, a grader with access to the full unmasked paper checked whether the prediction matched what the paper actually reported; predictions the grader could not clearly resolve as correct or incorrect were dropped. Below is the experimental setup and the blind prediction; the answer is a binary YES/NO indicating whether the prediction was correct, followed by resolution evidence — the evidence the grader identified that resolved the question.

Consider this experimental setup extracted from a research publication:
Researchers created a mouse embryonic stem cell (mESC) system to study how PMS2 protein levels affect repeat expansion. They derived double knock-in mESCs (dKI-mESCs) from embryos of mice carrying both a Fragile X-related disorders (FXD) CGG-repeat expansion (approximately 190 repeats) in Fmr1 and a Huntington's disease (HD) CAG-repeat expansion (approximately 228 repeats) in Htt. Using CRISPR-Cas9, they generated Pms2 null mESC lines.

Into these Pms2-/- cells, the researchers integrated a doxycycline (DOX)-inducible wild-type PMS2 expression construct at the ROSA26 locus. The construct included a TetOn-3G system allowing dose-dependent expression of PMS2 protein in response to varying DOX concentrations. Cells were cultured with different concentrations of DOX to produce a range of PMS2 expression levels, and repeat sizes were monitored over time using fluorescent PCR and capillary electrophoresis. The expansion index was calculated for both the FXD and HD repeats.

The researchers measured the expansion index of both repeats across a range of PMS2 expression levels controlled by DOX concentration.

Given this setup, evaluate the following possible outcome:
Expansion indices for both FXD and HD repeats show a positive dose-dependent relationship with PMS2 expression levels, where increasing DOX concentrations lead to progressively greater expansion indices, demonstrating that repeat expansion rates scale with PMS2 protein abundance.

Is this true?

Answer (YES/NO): NO